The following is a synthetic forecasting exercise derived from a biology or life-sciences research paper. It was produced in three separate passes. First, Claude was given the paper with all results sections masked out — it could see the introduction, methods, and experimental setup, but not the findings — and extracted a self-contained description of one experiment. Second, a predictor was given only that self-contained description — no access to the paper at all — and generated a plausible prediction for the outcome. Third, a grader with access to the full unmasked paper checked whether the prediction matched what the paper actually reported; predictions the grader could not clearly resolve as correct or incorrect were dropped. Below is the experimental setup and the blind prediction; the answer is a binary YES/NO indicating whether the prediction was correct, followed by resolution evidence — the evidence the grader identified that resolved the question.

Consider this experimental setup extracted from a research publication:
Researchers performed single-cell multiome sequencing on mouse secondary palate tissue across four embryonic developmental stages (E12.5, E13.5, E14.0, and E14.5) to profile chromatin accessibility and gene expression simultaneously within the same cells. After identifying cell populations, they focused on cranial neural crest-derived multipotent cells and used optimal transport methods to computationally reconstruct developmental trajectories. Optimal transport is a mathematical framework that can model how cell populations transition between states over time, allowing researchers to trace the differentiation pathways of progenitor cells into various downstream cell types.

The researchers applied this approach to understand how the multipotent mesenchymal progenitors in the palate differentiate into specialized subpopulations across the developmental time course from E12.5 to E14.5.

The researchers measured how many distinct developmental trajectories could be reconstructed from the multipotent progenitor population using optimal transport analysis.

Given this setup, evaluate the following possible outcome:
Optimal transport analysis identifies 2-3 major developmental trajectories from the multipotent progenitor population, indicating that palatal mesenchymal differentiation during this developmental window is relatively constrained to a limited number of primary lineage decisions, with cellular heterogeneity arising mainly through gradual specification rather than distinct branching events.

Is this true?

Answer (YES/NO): NO